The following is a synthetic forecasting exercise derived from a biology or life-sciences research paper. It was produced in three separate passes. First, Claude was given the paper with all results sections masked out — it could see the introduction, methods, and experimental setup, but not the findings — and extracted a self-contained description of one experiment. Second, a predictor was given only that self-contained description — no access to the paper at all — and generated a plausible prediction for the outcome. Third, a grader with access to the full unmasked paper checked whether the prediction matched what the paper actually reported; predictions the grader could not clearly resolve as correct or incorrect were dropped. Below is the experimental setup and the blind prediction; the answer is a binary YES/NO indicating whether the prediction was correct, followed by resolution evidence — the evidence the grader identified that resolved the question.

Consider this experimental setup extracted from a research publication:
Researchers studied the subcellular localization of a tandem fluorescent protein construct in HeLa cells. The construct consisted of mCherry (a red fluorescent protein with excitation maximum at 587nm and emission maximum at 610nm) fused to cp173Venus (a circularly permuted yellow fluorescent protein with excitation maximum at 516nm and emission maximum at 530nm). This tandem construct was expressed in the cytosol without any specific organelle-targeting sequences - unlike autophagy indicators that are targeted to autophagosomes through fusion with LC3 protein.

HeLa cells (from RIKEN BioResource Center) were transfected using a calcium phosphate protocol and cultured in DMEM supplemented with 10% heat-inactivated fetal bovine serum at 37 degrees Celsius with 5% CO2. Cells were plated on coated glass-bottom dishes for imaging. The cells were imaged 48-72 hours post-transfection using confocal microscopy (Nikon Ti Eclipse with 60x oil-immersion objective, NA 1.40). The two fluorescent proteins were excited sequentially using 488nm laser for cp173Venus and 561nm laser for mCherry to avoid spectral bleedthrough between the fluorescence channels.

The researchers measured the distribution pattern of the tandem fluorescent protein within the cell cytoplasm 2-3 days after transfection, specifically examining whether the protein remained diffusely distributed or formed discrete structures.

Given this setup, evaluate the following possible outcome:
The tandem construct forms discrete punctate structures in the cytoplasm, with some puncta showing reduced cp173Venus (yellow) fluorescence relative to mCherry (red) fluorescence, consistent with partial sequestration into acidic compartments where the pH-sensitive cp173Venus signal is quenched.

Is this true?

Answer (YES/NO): YES